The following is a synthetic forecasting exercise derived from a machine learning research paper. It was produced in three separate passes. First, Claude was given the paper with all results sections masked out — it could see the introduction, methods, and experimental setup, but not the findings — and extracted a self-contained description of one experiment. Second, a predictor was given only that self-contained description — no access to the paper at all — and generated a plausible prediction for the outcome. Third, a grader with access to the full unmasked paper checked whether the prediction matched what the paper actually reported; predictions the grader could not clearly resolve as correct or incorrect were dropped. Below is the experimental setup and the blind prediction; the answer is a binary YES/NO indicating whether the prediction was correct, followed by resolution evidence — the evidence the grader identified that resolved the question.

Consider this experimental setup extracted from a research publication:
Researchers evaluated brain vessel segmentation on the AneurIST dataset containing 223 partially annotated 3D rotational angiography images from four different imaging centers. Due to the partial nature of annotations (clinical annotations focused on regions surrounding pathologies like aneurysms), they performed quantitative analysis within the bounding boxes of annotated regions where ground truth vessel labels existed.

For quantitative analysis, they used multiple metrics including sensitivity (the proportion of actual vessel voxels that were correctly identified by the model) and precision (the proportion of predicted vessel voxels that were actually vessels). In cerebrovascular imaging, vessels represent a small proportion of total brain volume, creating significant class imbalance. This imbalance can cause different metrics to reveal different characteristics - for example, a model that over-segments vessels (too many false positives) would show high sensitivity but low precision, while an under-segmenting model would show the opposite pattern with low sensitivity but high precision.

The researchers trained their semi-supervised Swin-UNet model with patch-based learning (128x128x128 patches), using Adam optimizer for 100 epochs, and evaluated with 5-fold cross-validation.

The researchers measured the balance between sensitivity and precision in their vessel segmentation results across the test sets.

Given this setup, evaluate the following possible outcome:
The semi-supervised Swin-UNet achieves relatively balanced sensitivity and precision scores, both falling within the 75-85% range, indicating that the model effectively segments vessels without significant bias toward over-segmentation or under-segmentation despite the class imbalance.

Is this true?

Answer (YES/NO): NO